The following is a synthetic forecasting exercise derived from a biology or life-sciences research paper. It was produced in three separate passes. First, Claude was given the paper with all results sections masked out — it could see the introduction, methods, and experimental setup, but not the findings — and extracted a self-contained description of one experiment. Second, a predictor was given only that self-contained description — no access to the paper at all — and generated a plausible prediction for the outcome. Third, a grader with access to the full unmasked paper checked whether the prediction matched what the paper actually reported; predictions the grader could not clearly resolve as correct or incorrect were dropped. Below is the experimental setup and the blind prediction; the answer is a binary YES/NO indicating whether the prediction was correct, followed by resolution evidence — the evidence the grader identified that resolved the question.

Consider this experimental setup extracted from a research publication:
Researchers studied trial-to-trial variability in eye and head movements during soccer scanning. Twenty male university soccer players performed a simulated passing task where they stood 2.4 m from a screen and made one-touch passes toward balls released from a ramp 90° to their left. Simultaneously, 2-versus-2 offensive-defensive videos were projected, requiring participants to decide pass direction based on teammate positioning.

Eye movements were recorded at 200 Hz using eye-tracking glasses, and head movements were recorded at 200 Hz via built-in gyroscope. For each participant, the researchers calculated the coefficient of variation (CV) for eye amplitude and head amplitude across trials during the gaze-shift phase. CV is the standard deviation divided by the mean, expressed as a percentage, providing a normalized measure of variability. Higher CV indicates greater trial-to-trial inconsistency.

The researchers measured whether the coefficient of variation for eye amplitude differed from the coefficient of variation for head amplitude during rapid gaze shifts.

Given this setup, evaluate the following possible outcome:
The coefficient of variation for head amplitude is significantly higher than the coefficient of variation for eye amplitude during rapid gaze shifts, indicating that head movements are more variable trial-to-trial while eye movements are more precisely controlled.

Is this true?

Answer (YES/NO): YES